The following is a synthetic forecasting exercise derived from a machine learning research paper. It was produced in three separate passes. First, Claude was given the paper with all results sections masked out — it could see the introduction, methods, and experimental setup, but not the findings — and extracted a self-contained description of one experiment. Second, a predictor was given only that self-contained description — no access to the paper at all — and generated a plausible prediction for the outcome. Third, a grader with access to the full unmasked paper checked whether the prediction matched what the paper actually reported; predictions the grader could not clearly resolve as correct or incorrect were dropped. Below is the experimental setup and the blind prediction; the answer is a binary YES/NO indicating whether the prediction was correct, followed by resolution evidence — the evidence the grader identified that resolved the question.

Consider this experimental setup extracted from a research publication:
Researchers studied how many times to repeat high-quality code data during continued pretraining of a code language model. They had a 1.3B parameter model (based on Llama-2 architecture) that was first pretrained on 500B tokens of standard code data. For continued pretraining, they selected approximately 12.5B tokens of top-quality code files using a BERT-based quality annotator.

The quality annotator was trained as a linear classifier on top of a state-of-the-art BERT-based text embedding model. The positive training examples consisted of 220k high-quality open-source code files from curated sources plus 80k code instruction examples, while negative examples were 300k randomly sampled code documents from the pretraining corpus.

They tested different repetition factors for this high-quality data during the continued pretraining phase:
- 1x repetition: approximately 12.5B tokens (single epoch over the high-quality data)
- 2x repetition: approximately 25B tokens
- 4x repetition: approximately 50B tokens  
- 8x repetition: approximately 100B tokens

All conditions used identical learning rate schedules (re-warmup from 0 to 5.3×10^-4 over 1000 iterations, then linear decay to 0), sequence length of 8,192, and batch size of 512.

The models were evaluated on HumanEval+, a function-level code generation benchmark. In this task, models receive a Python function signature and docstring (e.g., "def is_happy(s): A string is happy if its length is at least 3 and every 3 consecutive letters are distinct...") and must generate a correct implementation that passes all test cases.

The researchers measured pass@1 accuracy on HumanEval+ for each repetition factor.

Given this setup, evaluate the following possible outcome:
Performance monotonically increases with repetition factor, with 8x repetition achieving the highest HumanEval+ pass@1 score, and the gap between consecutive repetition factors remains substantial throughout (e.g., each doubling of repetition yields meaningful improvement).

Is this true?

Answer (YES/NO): NO